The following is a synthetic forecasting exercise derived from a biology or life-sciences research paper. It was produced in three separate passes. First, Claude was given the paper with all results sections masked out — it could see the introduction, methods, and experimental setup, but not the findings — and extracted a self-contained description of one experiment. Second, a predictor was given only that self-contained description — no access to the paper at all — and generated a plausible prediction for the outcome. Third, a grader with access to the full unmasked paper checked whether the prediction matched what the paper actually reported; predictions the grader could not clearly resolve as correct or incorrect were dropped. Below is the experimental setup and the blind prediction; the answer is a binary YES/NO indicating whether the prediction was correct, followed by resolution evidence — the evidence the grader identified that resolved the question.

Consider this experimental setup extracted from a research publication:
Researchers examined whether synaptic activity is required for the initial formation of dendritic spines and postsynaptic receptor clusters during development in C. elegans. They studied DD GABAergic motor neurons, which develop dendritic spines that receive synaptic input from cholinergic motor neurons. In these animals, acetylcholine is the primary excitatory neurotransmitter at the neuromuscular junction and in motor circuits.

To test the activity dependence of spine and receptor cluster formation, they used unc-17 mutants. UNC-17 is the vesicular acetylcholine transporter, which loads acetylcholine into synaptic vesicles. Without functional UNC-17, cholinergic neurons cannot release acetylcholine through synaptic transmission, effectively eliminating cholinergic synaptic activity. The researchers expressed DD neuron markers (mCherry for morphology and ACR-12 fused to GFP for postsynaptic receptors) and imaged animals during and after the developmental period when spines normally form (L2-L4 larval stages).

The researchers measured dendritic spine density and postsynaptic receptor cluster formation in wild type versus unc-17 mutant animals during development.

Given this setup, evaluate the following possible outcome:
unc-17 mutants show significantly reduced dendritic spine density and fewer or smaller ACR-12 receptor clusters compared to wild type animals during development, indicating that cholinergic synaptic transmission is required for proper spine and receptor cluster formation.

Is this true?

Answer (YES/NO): NO